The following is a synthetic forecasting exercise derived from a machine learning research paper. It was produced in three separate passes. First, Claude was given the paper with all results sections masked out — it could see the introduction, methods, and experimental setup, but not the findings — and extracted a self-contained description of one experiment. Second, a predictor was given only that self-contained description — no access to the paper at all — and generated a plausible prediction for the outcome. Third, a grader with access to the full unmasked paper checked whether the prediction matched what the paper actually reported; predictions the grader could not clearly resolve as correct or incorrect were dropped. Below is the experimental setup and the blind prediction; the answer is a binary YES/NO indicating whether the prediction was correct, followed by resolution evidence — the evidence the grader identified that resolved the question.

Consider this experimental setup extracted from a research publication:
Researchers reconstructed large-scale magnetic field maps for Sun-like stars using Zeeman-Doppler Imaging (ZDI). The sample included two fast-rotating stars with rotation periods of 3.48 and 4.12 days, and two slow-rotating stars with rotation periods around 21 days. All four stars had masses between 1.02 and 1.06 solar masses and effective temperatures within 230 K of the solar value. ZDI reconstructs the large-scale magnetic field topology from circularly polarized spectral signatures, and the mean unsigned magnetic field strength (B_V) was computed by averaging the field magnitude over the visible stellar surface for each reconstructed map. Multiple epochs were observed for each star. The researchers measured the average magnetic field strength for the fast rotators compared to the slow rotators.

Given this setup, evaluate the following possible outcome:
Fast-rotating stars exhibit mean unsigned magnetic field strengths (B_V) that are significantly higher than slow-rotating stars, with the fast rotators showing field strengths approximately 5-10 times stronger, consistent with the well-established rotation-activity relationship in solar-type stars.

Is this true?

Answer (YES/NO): YES